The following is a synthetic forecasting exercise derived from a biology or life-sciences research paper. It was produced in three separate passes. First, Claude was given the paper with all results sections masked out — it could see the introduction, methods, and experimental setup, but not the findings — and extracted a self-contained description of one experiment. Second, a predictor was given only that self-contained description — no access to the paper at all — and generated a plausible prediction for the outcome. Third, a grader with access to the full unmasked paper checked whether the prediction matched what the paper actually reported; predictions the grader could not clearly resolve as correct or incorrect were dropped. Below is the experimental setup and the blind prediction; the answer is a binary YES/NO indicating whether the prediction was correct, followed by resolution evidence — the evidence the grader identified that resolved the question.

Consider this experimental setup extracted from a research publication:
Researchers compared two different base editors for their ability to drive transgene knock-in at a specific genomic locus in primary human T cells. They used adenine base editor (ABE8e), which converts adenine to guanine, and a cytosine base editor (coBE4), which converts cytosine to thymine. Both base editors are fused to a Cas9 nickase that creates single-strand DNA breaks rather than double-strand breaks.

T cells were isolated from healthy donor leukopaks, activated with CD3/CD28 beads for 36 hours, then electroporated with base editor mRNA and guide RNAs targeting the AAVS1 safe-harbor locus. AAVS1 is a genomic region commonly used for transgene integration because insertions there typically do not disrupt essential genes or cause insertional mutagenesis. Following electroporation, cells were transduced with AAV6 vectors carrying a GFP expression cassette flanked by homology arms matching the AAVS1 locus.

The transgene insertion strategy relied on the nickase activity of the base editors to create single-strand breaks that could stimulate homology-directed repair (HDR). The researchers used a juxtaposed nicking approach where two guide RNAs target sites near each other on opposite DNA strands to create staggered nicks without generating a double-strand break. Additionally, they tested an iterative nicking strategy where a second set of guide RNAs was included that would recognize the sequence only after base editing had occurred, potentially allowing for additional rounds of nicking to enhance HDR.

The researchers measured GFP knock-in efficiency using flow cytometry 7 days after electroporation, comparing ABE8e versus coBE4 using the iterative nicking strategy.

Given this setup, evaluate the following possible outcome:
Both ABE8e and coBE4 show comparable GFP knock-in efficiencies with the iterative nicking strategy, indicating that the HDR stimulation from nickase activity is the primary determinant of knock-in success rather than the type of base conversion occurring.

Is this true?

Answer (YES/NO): NO